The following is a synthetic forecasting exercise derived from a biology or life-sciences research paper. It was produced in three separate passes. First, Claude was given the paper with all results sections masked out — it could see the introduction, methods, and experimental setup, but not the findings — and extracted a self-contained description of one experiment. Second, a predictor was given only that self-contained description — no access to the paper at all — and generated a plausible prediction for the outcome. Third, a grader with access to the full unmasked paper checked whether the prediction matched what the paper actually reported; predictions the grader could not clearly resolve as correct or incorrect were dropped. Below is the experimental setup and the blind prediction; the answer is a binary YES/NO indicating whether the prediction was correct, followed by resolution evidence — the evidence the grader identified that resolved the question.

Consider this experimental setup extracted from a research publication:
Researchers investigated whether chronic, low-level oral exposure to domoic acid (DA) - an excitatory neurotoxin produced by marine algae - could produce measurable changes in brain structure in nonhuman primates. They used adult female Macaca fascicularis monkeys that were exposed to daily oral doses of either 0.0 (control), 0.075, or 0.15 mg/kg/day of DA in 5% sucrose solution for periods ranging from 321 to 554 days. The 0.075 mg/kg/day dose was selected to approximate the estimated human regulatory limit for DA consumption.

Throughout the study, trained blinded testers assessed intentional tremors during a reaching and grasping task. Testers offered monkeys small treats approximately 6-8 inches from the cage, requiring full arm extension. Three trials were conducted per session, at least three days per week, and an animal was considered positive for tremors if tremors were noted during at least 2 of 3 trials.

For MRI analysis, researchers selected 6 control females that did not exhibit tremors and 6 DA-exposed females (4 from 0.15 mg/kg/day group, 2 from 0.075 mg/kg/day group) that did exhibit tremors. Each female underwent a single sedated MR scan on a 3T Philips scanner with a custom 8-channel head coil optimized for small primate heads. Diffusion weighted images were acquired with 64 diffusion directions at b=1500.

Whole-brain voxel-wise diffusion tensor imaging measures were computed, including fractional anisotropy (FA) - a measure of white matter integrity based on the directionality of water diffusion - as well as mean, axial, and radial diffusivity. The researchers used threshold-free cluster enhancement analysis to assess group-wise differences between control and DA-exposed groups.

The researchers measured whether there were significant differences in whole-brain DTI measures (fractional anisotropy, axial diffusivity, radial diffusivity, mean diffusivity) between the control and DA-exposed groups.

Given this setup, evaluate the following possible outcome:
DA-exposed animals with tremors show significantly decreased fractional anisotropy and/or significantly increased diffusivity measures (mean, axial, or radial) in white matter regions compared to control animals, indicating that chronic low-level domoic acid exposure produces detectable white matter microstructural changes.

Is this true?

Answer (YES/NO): NO